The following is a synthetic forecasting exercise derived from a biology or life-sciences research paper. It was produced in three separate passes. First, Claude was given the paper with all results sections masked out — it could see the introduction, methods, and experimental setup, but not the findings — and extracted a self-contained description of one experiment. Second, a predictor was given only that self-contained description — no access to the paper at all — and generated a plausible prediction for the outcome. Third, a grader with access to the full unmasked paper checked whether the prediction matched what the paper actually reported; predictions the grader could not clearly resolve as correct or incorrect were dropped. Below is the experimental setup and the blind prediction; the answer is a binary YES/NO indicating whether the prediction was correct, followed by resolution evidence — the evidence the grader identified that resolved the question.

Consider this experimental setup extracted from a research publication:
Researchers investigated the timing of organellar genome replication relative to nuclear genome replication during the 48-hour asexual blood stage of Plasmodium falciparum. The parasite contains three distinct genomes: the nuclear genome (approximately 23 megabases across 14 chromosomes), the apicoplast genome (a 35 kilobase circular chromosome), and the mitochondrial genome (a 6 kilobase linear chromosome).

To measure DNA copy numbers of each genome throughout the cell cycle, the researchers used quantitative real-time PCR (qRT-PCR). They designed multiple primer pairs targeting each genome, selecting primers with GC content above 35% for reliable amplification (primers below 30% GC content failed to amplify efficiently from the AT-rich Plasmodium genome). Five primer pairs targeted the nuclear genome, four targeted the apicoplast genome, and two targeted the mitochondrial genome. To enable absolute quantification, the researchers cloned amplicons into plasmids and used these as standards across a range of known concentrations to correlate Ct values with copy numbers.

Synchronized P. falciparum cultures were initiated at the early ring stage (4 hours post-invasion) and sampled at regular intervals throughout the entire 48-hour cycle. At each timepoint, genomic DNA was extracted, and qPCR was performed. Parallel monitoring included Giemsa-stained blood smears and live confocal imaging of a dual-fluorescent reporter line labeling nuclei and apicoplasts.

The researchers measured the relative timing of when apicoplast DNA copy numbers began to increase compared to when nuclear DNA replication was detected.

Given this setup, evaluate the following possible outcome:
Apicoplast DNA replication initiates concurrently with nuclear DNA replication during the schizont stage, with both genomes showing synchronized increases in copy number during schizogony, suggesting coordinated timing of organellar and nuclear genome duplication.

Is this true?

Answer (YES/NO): YES